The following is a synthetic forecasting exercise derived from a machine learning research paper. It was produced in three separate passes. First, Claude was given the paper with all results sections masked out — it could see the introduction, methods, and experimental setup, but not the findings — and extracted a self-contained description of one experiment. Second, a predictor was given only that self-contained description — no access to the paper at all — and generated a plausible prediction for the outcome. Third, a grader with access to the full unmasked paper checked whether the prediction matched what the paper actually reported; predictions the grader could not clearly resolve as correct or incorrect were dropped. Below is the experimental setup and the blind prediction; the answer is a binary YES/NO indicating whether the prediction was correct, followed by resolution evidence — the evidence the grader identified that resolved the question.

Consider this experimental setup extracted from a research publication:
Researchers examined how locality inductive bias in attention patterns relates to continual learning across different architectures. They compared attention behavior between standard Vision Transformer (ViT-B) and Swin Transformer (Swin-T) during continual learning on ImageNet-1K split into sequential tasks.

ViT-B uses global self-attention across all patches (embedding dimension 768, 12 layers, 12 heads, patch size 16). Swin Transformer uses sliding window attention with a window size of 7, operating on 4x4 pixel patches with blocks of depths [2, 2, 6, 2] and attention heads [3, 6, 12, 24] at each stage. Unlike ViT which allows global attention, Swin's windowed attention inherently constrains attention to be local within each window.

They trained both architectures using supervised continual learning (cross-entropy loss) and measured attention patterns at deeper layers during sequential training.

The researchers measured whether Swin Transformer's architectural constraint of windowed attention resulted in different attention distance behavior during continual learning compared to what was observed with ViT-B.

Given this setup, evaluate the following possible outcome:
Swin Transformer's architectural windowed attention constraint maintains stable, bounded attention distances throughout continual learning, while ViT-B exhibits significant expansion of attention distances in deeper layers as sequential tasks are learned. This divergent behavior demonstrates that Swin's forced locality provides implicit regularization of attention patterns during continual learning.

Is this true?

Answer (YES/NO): NO